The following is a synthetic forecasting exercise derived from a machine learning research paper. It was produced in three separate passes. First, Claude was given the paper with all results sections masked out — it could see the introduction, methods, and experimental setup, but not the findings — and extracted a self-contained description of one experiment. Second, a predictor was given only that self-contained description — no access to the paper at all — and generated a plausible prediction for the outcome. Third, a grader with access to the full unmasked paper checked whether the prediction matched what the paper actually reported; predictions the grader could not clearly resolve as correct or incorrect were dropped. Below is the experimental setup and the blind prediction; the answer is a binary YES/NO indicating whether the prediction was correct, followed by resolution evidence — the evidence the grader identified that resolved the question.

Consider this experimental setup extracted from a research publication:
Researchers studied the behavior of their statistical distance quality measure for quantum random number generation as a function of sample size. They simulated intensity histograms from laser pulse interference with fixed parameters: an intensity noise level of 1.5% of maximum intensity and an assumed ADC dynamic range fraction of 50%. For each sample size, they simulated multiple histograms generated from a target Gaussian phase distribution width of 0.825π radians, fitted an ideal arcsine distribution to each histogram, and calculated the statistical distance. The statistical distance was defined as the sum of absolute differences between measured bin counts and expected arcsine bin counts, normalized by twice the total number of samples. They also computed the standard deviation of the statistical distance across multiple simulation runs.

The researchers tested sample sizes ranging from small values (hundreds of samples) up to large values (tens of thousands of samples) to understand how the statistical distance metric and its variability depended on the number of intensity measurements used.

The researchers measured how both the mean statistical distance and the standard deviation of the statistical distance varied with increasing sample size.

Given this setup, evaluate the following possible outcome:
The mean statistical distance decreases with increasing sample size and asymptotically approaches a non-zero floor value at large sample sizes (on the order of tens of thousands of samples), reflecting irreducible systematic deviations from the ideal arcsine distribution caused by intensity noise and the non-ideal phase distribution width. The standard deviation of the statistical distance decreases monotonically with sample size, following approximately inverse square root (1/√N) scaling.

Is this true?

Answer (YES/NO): NO